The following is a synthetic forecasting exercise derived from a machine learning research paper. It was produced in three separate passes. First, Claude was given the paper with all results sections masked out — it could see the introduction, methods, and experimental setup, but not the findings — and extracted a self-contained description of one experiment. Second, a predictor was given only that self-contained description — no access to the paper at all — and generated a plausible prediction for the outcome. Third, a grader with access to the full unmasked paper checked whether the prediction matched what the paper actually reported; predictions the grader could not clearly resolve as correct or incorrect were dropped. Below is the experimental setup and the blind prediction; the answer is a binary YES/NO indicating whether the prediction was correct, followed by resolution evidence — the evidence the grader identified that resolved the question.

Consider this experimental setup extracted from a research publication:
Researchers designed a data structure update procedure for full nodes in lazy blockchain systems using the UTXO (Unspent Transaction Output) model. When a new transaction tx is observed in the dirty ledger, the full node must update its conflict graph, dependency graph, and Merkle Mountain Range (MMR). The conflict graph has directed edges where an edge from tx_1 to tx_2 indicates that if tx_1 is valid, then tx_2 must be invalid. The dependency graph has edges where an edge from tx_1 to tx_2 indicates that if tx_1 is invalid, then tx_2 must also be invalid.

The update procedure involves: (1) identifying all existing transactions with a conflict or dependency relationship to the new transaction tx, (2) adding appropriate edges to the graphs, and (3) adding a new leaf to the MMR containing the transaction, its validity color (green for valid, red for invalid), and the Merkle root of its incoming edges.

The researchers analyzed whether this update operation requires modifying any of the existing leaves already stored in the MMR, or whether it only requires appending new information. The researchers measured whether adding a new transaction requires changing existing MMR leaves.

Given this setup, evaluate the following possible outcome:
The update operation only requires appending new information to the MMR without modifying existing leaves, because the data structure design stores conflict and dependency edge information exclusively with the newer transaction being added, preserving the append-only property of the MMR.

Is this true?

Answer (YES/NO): YES